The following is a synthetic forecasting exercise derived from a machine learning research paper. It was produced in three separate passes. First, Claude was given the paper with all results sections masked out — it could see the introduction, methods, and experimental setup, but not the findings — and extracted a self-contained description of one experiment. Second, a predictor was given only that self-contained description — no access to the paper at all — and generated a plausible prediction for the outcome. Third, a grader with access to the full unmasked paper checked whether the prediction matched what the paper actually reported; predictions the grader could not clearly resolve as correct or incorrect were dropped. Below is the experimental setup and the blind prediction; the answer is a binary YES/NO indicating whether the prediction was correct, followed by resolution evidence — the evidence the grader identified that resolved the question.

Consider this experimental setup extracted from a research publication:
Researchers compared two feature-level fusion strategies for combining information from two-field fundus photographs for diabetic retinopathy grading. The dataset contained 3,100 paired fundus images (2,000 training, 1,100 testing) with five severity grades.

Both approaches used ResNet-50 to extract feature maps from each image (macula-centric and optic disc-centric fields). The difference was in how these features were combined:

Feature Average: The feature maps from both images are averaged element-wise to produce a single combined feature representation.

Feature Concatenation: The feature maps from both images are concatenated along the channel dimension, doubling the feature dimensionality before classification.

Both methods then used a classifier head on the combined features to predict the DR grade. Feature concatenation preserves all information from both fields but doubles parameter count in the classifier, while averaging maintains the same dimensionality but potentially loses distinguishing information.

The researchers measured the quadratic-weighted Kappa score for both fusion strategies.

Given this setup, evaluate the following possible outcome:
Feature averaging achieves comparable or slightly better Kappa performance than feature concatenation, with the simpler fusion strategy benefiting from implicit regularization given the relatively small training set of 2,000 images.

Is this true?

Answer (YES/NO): YES